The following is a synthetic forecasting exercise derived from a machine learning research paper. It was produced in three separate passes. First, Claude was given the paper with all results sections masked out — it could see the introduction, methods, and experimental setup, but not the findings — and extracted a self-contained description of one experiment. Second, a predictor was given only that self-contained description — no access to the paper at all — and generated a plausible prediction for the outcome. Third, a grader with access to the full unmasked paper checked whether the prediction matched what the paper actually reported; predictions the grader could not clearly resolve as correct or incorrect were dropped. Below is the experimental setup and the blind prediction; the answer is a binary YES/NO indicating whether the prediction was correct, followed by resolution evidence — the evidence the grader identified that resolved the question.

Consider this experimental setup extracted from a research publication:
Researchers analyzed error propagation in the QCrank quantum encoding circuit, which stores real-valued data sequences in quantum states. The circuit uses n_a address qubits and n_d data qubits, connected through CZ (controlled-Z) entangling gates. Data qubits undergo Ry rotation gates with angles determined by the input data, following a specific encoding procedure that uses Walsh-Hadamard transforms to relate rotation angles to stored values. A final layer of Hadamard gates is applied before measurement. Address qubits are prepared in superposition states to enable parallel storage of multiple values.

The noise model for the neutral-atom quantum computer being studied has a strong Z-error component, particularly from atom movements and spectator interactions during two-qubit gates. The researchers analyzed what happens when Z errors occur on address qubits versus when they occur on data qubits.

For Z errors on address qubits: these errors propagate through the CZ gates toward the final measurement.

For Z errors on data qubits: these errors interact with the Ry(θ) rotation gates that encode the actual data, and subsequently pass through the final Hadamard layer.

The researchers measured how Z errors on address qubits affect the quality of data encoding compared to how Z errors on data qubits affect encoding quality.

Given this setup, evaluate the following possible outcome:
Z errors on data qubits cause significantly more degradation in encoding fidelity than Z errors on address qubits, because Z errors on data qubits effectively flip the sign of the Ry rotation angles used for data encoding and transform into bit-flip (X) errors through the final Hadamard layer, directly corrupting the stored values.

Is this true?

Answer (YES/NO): YES